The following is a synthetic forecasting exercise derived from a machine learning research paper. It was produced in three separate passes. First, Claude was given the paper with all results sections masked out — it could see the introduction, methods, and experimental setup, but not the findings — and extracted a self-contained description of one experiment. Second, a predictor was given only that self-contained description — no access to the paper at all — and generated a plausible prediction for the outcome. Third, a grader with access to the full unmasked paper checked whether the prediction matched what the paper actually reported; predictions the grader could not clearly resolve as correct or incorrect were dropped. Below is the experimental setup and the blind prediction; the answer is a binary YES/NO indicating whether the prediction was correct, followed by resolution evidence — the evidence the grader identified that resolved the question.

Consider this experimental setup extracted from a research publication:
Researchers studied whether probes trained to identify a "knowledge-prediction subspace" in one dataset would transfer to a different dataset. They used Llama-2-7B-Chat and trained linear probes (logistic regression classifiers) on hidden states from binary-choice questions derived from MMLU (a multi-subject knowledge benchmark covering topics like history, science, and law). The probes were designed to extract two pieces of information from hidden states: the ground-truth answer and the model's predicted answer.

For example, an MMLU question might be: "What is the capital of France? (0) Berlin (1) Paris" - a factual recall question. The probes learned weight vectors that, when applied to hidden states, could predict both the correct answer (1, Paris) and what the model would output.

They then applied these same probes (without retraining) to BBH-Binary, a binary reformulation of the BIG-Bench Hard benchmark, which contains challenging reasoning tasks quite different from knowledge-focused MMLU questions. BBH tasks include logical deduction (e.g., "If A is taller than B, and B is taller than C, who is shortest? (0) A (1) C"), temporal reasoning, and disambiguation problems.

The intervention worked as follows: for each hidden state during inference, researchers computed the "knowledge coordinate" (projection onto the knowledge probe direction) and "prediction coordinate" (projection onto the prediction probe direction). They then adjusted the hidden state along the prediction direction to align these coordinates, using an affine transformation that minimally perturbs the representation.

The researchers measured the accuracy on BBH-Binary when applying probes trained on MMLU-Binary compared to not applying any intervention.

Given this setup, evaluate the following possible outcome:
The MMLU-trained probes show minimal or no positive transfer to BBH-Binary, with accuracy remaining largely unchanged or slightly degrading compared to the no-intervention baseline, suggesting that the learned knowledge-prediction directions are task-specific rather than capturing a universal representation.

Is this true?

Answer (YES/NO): NO